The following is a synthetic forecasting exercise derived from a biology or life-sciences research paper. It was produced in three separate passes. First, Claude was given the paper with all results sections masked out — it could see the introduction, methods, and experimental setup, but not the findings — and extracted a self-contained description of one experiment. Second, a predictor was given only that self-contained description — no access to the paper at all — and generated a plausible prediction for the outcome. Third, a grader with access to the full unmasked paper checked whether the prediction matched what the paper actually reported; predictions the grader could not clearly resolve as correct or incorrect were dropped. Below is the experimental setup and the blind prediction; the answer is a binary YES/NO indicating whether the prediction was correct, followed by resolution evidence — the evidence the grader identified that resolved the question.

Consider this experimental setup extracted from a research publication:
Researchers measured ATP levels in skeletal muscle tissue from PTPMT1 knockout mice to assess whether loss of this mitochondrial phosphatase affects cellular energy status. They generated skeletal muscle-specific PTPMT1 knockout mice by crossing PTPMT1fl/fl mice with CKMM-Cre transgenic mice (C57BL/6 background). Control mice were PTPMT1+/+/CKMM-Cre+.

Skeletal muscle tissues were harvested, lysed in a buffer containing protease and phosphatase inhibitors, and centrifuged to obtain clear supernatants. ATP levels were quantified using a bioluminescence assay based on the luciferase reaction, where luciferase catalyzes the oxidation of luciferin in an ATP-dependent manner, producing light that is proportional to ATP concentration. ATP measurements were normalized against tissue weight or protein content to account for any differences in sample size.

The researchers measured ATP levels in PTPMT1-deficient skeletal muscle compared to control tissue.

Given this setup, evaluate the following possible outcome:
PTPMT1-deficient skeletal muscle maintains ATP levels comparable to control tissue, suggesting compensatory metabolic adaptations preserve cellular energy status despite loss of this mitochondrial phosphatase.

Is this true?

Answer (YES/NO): YES